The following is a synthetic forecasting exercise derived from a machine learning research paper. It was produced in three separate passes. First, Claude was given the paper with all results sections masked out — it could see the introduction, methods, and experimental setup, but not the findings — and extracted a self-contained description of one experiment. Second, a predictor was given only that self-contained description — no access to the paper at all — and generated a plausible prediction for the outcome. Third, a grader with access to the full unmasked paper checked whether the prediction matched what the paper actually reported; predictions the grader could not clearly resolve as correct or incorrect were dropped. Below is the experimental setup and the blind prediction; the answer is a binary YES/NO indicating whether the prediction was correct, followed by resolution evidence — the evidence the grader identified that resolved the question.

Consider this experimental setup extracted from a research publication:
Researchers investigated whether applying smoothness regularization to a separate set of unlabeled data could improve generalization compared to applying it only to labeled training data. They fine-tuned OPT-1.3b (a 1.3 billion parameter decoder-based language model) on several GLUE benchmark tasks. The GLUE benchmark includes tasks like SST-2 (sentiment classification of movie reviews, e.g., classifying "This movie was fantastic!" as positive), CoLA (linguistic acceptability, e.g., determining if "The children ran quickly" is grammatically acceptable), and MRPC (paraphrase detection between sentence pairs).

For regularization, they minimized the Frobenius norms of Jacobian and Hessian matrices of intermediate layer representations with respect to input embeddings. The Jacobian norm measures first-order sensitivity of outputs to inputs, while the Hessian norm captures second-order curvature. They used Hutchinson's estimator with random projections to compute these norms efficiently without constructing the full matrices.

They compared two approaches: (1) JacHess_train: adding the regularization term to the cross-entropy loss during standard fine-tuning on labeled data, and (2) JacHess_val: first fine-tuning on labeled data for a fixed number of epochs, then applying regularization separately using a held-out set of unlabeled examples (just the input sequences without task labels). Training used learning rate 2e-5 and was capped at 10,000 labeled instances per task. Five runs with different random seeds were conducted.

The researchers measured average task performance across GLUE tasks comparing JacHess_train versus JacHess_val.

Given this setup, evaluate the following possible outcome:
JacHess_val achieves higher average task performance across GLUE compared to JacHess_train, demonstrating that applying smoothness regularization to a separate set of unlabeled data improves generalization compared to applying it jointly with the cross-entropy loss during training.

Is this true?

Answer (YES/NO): YES